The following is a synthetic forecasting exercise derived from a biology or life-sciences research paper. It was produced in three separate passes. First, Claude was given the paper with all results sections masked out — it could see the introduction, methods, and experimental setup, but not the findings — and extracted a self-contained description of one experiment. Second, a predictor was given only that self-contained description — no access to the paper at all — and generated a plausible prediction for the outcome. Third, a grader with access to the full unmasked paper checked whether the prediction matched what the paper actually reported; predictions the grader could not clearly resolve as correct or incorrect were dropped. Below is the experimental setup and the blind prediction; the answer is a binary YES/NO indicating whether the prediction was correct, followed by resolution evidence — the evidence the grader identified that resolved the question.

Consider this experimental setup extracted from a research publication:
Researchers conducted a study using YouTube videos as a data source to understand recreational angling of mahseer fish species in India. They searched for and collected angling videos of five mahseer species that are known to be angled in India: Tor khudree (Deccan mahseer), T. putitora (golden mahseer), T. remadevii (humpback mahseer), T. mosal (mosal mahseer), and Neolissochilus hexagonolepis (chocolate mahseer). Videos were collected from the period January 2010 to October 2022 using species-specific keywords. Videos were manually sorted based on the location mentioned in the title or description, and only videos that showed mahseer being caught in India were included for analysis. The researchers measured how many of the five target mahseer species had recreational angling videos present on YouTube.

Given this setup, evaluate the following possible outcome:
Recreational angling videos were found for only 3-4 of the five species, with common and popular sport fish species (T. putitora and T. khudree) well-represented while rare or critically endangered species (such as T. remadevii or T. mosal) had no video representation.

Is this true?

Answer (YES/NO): YES